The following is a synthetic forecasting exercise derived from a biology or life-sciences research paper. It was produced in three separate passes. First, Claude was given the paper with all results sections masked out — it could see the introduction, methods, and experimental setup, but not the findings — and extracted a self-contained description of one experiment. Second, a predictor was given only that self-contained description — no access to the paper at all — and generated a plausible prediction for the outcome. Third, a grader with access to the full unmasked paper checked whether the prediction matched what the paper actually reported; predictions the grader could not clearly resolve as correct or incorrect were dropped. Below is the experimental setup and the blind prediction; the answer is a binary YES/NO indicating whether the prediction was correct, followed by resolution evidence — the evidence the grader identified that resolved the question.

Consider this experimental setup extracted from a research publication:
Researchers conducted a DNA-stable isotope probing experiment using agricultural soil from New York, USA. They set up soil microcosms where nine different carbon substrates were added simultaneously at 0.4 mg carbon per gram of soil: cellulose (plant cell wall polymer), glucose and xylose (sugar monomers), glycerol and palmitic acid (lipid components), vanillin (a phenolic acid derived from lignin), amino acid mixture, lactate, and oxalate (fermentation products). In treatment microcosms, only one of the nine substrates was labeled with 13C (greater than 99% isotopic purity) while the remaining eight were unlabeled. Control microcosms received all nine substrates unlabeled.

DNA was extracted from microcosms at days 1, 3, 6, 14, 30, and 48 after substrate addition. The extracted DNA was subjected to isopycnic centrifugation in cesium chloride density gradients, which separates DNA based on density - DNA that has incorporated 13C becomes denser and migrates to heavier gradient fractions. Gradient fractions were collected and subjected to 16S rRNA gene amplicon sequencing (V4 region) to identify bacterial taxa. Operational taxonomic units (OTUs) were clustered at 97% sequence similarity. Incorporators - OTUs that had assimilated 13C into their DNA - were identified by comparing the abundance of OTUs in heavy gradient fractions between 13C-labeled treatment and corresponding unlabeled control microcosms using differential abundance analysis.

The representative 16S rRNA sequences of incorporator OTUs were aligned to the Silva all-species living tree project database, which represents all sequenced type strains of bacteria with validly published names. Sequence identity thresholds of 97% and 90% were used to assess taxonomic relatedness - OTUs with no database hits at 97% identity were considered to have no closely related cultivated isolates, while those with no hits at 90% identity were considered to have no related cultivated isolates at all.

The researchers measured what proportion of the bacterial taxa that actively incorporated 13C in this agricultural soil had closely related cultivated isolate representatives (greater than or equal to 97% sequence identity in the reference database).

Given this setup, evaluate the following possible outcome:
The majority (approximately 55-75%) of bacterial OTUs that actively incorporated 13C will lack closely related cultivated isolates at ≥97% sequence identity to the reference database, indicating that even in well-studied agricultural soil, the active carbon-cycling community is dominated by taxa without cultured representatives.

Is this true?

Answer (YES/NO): NO